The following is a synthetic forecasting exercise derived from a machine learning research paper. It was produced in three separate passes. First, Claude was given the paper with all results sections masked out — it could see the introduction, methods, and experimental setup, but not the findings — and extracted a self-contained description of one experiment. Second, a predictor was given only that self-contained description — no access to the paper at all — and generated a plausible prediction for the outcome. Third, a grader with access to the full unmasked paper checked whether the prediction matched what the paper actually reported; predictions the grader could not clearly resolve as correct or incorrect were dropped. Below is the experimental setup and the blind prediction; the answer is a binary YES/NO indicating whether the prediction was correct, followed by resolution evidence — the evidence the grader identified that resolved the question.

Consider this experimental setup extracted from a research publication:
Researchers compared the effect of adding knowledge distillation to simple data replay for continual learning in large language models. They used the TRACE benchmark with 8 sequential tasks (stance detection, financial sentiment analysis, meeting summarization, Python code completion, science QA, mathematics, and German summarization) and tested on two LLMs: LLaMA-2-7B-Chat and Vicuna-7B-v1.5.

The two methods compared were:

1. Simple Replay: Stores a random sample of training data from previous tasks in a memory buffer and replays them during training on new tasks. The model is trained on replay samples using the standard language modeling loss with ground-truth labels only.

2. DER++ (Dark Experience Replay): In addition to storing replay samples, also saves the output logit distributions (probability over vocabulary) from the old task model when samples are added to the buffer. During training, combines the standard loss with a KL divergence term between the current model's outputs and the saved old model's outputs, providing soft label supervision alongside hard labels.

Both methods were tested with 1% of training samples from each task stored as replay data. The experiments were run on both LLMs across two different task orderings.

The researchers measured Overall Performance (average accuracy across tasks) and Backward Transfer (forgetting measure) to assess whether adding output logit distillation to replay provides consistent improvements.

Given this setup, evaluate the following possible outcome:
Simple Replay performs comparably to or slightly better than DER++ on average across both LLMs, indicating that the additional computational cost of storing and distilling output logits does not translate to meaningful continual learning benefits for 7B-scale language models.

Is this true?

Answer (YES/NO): NO